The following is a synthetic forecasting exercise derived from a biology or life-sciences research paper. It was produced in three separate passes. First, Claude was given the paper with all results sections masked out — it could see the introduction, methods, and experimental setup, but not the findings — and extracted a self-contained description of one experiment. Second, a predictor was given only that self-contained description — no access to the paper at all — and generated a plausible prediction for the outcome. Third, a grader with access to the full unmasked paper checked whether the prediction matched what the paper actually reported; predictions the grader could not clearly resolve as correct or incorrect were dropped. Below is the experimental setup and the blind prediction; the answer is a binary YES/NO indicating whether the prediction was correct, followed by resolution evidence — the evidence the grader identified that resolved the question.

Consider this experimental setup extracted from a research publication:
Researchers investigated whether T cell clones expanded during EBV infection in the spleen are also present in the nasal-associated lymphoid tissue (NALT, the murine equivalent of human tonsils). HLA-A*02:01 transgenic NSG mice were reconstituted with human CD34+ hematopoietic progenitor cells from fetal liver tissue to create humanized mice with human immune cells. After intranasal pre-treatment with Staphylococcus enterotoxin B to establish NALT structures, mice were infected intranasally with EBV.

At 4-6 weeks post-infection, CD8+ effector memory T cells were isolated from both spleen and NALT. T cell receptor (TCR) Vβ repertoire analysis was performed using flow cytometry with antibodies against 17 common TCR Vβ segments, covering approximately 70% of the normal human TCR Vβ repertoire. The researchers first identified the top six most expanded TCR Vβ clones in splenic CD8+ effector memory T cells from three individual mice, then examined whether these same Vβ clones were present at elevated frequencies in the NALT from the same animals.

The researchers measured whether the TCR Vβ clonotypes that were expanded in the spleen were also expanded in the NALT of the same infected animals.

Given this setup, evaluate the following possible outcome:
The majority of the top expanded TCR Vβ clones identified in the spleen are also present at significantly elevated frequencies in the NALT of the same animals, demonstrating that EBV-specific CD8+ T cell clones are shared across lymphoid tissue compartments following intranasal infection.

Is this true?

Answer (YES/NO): YES